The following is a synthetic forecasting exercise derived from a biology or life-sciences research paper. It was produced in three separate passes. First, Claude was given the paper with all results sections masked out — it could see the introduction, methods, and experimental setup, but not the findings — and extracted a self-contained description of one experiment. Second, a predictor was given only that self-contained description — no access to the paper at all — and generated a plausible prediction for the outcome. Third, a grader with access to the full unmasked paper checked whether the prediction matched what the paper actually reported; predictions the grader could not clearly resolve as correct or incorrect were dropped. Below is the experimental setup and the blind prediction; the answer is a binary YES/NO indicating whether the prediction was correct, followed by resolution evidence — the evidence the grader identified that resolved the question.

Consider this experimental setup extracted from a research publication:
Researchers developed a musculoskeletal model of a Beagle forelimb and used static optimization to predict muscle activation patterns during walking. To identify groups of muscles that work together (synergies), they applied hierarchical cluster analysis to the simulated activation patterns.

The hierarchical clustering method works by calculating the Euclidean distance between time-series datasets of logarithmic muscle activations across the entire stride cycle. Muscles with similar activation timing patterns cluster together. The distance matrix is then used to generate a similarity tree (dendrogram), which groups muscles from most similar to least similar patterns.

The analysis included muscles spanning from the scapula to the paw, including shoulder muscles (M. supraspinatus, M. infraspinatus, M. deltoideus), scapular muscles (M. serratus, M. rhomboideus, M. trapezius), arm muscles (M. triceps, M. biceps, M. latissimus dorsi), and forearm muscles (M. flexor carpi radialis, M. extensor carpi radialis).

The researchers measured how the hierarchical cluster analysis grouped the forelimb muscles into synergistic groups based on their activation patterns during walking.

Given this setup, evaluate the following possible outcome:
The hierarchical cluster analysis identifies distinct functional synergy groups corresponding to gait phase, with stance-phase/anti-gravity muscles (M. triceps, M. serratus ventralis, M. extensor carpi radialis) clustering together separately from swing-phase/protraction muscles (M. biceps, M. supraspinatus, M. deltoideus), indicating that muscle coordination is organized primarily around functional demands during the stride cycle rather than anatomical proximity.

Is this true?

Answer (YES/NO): NO